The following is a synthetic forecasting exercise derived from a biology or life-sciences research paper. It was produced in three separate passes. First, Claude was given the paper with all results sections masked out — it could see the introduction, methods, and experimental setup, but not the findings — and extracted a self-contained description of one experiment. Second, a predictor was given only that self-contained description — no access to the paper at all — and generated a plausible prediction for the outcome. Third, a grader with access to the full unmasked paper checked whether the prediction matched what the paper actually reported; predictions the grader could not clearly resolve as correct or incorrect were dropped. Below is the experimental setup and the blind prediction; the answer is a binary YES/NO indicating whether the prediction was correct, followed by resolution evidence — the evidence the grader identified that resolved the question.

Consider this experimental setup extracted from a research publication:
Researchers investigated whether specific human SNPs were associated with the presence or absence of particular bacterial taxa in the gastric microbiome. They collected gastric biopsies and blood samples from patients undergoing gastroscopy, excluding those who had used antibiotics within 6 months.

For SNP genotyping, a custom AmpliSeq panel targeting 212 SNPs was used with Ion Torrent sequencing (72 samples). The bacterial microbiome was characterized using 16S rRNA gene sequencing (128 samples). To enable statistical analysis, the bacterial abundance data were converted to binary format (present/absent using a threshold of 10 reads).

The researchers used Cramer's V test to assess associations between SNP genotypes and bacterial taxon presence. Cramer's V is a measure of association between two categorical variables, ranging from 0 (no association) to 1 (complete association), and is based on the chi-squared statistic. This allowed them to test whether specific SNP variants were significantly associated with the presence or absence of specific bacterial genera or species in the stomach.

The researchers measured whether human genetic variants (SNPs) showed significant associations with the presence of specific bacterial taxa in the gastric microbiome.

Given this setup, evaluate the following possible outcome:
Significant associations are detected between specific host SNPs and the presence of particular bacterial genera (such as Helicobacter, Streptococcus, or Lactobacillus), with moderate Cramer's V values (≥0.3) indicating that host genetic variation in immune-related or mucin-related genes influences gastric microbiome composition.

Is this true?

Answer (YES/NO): NO